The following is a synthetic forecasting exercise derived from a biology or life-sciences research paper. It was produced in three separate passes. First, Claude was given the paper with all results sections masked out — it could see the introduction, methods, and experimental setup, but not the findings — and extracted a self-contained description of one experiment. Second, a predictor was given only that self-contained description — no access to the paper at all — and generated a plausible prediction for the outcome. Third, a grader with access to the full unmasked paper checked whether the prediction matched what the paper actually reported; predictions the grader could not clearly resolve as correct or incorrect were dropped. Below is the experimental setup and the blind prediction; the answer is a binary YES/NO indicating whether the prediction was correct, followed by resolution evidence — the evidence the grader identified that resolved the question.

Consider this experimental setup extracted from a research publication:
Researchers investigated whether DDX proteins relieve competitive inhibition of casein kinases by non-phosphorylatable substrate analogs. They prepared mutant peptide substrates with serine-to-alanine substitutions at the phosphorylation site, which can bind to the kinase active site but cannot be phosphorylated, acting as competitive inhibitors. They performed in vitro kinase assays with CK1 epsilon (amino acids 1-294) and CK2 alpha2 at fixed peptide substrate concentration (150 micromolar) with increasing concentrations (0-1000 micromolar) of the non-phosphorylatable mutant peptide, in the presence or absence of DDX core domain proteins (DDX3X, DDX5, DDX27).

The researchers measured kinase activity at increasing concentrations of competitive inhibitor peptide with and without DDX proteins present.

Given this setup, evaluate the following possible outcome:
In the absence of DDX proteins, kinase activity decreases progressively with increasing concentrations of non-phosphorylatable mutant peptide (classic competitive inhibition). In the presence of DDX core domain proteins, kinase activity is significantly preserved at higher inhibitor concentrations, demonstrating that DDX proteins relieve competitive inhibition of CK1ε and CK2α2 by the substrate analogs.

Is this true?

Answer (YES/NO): YES